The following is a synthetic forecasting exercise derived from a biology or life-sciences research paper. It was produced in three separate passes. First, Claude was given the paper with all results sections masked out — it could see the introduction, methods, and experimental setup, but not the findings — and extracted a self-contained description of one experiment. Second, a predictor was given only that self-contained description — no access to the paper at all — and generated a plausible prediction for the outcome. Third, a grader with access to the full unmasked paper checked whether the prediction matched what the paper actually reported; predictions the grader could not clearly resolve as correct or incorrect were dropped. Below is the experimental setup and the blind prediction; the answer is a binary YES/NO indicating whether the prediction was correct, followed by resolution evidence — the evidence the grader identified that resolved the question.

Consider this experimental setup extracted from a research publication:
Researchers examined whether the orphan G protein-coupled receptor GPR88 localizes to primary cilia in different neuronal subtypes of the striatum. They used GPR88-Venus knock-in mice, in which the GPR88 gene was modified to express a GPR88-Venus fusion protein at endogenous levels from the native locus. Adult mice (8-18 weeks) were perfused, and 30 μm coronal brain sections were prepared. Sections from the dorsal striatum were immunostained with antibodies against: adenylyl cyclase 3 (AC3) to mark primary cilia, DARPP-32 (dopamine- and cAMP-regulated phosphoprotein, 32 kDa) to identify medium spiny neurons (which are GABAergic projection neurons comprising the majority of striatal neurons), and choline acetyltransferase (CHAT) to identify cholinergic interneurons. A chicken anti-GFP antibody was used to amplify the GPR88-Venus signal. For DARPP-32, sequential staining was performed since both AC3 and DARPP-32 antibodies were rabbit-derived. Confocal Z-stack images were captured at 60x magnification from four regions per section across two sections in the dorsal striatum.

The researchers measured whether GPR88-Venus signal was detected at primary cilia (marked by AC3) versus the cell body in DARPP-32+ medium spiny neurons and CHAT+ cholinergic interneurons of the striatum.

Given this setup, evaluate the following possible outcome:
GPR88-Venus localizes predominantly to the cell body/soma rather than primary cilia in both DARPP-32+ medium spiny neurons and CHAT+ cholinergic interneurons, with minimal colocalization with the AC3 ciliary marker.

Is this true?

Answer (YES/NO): NO